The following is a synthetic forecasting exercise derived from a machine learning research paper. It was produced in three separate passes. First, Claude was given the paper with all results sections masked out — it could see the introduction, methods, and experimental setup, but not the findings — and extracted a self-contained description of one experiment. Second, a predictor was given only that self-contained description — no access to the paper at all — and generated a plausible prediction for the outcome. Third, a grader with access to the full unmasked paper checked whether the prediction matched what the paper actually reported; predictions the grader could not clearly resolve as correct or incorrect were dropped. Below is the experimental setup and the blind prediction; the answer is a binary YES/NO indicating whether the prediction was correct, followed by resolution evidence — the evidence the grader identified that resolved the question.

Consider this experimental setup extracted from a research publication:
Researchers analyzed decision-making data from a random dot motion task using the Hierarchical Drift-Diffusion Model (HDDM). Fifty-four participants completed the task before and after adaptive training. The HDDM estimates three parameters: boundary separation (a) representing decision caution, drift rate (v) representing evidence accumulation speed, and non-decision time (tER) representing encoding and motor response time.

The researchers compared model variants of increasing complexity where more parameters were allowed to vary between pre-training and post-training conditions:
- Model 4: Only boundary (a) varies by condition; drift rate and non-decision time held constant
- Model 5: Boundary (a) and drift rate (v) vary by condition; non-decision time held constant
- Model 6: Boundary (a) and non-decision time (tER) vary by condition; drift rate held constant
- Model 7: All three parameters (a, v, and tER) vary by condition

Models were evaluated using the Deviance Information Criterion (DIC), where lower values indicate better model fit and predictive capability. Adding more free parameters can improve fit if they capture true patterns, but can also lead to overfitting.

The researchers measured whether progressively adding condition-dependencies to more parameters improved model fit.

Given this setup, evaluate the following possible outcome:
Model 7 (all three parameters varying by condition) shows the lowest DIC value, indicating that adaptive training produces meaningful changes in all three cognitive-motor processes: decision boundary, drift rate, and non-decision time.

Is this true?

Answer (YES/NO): NO